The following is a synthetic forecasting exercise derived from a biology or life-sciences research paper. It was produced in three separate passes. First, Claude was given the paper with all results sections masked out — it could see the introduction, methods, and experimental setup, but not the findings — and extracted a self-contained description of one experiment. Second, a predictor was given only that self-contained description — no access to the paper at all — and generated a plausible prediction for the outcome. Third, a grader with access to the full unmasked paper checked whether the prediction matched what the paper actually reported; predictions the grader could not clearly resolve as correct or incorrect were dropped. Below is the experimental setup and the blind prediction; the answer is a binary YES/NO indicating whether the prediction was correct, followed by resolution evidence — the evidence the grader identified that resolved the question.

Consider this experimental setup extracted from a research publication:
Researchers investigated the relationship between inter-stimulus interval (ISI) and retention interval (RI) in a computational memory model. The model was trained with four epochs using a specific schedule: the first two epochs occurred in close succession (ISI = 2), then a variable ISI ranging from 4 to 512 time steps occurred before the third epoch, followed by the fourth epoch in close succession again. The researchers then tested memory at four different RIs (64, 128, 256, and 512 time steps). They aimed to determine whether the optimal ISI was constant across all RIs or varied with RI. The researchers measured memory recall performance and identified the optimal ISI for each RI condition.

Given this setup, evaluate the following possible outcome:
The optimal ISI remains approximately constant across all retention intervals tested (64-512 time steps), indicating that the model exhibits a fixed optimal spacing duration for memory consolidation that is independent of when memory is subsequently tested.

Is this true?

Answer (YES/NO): NO